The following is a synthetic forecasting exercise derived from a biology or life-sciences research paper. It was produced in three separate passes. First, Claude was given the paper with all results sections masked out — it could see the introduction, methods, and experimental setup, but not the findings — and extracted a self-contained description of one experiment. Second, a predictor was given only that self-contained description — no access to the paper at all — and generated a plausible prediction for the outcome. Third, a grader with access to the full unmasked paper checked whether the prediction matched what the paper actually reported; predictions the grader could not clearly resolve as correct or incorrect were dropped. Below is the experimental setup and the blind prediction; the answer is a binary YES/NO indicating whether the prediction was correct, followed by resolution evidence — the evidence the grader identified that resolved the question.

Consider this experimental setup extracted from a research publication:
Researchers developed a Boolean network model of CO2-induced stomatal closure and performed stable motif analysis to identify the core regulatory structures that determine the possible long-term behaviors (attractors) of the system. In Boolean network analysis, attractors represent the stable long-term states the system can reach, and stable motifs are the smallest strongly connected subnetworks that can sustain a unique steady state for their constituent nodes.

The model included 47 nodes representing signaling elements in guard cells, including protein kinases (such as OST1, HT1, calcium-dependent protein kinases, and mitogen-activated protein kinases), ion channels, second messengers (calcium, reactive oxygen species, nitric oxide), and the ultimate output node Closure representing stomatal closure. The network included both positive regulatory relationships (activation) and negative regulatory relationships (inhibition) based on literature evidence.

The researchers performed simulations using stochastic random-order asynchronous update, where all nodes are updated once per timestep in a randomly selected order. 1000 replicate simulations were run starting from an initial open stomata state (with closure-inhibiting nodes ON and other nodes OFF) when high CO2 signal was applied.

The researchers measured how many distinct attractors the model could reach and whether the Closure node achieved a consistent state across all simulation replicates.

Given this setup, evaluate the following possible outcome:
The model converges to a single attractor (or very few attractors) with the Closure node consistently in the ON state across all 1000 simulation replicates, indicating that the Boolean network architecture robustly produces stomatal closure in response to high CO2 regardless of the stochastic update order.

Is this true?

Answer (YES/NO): YES